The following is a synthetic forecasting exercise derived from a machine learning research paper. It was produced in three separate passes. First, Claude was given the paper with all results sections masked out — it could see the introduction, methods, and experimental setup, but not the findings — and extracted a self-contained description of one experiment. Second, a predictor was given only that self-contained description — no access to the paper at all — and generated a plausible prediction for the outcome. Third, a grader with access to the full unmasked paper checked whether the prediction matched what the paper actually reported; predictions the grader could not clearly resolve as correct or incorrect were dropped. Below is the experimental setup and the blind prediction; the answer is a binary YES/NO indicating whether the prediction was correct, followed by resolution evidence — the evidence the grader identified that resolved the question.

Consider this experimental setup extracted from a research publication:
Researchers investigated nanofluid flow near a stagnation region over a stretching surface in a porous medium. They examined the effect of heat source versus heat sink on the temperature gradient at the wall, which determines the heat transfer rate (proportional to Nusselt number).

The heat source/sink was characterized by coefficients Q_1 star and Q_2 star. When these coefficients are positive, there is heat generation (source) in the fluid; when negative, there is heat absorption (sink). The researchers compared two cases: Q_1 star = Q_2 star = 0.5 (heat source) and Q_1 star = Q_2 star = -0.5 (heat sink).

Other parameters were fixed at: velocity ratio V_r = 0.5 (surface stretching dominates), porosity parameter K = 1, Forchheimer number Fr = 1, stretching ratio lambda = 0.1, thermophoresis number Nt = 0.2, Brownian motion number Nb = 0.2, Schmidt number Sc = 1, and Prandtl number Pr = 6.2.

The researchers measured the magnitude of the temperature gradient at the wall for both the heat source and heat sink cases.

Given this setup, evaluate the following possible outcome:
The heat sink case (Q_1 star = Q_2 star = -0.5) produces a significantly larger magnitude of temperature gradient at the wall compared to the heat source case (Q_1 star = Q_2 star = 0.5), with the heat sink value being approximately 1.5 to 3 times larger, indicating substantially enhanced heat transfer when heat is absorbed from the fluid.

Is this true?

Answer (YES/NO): NO